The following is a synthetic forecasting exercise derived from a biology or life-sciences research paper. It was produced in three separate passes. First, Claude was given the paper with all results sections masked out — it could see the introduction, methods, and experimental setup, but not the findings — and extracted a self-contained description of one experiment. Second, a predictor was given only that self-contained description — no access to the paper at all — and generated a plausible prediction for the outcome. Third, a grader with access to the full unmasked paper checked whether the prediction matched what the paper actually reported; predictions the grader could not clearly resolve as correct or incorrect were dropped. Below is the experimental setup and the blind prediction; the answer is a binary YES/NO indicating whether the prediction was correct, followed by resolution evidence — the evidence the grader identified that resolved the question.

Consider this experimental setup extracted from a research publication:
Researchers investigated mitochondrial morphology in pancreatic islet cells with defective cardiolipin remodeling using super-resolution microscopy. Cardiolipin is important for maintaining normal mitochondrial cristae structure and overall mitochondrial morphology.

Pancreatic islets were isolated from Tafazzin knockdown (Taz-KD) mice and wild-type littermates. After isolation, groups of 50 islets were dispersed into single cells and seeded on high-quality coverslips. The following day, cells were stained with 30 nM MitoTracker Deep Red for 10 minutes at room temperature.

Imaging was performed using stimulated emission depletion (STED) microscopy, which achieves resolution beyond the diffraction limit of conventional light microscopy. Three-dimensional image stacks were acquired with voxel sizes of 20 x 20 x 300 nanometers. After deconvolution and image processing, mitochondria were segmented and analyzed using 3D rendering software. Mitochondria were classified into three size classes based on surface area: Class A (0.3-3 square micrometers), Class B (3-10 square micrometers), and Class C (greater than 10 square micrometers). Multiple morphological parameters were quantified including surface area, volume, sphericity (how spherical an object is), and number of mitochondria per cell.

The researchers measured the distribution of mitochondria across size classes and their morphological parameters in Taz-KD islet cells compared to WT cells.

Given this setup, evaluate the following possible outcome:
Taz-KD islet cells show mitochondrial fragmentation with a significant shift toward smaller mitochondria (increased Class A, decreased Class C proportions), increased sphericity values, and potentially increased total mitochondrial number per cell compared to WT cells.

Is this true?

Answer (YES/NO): NO